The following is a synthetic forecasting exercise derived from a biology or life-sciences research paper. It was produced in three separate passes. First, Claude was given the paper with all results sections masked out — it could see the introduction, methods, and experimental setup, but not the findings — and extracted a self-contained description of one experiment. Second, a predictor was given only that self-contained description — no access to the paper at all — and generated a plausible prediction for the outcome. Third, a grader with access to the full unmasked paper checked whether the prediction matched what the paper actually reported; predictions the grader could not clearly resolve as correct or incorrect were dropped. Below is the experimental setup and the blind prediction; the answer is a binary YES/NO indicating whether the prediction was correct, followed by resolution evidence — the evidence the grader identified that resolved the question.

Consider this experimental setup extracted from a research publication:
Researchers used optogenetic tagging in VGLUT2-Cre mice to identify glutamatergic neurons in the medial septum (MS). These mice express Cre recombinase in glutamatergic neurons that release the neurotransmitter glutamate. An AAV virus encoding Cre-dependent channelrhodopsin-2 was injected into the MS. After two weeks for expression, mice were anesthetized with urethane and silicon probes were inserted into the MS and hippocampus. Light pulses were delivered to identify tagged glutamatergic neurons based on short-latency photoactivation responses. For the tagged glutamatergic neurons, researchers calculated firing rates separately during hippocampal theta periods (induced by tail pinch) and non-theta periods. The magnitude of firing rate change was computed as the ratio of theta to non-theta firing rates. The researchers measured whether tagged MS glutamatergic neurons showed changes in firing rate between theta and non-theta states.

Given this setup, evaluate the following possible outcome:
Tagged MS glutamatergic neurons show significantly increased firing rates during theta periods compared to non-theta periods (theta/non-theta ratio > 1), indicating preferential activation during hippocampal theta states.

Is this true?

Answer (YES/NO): YES